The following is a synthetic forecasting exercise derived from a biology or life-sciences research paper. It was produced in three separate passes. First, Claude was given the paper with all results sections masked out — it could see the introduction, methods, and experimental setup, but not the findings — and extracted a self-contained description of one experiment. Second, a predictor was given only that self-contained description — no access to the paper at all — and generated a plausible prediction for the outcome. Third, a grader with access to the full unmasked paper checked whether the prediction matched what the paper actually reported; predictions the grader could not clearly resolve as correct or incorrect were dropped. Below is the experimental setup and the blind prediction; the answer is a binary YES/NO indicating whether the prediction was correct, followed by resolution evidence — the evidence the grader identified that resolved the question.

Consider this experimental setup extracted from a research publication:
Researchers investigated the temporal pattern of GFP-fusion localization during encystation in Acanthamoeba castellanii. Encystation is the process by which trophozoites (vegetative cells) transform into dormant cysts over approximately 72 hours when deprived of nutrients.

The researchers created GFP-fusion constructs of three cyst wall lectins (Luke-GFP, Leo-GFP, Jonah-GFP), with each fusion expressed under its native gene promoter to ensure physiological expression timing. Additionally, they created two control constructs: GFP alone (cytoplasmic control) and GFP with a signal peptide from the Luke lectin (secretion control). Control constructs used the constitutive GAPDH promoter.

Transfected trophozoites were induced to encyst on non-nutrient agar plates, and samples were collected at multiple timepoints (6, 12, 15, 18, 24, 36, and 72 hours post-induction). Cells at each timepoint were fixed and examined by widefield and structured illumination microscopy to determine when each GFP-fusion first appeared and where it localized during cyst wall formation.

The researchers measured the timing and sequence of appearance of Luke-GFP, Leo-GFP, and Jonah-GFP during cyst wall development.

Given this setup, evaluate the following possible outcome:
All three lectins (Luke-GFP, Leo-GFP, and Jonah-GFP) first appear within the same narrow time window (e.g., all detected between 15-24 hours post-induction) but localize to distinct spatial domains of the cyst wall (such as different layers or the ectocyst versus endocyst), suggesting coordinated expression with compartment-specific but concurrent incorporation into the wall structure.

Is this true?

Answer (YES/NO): NO